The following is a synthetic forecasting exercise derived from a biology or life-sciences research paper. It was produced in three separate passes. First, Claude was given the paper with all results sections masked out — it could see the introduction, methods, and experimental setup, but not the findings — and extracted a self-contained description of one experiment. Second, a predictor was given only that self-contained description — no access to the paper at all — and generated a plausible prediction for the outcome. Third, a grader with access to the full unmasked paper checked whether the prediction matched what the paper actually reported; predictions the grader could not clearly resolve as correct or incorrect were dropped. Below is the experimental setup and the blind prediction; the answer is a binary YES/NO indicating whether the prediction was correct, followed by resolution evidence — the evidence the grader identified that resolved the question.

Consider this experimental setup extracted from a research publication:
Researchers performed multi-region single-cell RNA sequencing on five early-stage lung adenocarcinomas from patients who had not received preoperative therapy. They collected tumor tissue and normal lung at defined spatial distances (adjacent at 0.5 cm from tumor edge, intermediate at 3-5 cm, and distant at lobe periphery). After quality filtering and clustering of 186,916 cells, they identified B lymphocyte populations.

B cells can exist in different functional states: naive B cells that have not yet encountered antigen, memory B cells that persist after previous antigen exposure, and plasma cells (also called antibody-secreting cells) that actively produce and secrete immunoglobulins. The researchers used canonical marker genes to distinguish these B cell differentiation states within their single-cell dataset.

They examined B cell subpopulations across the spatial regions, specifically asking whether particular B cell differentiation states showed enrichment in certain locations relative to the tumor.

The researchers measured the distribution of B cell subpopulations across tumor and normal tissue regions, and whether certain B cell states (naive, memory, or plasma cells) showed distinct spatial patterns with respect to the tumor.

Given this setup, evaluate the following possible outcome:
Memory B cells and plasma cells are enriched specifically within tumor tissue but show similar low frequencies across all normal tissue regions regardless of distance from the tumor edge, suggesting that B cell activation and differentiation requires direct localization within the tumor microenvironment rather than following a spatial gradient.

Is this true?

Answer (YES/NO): NO